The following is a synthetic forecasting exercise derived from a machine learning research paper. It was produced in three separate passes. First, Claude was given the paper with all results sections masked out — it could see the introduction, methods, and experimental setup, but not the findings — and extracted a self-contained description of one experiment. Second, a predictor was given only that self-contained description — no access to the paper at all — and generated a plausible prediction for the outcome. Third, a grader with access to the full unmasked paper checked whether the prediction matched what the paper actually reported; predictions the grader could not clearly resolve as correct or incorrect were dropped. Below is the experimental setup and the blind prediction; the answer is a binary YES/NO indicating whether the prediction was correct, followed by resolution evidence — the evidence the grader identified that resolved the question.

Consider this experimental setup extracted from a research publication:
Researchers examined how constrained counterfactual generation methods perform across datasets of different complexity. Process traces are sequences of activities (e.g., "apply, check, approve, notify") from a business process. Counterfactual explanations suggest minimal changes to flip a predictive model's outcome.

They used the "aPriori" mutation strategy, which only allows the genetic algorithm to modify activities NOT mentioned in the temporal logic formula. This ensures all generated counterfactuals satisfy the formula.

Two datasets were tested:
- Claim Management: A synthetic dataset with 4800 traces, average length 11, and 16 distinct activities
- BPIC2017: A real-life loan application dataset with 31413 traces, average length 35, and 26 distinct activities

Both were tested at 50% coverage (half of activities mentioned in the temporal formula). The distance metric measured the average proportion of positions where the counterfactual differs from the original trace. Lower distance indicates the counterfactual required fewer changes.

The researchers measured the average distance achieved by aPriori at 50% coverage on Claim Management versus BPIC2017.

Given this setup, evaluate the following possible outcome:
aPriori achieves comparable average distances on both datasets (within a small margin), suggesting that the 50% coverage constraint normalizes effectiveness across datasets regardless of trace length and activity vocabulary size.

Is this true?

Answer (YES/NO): NO